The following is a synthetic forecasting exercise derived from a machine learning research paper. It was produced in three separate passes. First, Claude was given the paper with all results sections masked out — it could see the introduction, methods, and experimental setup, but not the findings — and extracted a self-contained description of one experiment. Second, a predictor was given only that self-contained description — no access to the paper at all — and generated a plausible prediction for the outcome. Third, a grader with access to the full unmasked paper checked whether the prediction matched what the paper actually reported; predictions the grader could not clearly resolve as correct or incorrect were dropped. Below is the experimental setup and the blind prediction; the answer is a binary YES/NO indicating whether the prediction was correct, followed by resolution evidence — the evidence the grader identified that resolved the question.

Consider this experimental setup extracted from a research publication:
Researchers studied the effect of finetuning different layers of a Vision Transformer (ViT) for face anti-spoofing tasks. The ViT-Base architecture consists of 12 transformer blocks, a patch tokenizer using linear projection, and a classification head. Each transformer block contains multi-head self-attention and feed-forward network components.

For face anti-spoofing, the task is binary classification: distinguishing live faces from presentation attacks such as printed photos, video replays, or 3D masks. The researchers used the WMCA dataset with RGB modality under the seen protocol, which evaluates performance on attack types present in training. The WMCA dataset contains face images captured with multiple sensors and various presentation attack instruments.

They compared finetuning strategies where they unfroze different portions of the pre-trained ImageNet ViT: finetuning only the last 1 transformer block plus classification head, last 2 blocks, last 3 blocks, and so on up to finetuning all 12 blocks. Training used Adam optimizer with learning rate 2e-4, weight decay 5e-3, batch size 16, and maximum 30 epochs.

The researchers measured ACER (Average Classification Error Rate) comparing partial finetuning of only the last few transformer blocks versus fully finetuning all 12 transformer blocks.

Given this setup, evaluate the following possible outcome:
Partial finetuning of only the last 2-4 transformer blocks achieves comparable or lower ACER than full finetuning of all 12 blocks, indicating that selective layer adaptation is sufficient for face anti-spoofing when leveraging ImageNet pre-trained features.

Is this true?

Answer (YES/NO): YES